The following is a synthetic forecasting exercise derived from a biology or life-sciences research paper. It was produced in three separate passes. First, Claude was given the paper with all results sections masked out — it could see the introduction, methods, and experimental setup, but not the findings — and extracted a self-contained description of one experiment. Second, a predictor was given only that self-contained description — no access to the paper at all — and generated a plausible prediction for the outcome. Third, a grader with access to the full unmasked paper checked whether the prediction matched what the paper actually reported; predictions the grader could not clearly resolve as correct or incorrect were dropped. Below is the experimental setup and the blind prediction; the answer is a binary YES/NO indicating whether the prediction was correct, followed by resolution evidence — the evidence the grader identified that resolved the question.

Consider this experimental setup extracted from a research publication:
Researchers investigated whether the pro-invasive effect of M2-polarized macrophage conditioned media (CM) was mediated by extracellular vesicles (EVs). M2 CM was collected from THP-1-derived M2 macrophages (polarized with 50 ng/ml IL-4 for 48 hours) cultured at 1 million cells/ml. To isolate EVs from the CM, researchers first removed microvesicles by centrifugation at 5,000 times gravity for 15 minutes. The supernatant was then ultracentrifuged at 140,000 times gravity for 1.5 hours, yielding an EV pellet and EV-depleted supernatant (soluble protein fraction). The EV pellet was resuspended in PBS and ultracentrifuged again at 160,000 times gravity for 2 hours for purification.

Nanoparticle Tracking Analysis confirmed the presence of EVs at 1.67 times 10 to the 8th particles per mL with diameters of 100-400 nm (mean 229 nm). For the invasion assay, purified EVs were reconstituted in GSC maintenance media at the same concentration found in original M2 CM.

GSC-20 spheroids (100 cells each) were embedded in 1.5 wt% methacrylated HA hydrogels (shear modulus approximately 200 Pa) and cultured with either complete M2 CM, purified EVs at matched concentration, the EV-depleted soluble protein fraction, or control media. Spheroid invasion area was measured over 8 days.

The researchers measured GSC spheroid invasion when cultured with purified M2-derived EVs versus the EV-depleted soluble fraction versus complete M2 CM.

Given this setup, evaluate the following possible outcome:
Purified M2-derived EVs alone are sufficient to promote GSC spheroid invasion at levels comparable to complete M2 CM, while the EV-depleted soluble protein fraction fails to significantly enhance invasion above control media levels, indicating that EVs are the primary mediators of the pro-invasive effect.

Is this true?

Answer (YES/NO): NO